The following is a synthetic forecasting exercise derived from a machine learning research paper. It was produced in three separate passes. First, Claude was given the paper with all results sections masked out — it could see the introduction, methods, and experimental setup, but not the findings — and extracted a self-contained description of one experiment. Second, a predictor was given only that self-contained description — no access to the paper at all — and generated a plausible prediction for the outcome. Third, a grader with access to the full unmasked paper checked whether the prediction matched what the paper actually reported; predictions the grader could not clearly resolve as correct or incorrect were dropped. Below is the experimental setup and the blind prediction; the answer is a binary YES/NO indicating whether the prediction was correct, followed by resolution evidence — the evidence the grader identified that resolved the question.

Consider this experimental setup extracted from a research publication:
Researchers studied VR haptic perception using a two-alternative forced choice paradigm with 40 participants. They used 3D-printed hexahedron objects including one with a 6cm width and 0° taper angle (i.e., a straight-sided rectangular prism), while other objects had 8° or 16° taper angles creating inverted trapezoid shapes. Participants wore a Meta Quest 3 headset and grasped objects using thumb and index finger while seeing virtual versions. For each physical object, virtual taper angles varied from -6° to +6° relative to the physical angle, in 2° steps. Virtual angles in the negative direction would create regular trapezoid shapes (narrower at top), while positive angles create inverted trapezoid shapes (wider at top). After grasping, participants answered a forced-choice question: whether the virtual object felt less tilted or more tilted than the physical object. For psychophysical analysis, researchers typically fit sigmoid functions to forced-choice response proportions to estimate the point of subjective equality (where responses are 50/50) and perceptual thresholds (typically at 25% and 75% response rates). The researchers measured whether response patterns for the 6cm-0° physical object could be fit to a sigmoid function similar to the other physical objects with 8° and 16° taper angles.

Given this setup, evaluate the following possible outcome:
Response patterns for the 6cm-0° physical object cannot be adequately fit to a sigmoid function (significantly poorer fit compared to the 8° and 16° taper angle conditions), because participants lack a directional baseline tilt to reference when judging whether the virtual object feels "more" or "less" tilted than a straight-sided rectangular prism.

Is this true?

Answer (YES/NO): YES